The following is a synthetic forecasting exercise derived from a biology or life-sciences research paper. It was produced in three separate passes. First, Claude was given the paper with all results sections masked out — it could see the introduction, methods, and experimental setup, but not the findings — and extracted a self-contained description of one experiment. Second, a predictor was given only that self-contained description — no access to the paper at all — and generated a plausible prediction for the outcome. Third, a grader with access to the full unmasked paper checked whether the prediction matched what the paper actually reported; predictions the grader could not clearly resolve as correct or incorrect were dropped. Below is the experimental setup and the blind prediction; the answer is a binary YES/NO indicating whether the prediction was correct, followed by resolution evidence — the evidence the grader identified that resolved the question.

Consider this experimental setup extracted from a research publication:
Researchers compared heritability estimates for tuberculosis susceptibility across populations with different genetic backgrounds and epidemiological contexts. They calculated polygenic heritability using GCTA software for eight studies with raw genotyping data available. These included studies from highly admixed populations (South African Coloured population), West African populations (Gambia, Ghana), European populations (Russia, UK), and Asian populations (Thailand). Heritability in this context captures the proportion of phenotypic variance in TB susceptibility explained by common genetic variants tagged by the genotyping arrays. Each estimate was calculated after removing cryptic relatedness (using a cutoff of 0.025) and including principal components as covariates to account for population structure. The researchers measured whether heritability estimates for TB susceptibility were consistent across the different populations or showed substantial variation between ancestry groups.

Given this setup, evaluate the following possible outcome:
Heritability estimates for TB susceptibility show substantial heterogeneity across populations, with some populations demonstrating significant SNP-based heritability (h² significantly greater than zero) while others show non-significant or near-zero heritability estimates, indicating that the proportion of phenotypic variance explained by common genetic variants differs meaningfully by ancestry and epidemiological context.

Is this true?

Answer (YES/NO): NO